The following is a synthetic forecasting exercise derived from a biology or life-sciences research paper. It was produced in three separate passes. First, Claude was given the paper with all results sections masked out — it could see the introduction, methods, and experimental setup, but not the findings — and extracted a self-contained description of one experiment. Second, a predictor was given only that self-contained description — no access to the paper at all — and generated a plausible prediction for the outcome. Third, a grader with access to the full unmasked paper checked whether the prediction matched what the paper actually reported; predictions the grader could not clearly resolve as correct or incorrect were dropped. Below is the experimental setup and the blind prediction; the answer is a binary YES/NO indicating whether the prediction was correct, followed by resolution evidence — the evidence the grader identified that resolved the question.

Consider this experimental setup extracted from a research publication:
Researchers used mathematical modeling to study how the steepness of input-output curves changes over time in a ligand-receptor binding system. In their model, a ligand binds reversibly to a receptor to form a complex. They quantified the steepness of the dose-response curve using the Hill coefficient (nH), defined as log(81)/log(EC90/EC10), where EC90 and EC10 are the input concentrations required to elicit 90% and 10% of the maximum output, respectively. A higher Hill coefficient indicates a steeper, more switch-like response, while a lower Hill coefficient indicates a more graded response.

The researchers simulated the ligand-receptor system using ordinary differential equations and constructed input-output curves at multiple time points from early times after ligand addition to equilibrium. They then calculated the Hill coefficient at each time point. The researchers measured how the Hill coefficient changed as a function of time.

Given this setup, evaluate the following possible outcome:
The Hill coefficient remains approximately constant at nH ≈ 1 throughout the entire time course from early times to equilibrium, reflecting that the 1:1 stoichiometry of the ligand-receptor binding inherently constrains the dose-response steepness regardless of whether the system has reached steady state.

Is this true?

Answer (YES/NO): NO